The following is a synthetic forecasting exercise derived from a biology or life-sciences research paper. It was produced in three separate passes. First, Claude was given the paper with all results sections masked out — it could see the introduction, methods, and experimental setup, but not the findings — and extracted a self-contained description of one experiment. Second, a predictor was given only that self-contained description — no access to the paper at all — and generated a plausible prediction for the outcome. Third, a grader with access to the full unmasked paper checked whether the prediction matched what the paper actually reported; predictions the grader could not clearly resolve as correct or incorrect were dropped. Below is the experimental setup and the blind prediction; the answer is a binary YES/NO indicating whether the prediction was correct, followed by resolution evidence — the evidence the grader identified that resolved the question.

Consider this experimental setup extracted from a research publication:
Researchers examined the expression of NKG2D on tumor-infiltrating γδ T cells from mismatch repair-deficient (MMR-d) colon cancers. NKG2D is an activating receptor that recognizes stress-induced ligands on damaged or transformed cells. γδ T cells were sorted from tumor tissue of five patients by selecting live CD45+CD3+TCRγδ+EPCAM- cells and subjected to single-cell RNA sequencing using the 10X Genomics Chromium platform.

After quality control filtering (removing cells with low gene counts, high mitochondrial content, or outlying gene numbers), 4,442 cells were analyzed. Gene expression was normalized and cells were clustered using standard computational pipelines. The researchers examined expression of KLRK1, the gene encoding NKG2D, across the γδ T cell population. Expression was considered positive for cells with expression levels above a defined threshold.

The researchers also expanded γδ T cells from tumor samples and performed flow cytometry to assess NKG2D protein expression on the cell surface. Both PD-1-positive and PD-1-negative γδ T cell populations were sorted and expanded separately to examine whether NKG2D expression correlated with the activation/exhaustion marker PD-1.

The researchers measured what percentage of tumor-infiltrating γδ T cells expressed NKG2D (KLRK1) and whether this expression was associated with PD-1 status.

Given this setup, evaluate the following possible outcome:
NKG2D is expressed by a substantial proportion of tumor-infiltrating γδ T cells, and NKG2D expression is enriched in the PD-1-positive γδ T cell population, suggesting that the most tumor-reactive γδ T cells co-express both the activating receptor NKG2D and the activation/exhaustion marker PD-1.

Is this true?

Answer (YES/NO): NO